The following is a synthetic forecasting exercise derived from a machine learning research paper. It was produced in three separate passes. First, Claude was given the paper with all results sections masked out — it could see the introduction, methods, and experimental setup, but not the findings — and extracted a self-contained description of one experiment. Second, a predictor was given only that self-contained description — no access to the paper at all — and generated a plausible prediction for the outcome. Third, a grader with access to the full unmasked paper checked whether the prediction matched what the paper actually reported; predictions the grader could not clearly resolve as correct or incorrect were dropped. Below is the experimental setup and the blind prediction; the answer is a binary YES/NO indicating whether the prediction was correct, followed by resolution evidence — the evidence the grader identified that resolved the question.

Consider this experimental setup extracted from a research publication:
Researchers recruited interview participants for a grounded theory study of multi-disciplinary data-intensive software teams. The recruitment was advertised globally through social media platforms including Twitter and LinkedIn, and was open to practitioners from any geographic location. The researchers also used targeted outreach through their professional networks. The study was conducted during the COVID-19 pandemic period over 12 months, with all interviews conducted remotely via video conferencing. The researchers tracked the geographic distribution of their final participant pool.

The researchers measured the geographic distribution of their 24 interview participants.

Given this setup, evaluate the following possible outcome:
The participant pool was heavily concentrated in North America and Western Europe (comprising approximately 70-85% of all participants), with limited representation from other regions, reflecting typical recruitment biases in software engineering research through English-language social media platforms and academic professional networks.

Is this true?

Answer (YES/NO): NO